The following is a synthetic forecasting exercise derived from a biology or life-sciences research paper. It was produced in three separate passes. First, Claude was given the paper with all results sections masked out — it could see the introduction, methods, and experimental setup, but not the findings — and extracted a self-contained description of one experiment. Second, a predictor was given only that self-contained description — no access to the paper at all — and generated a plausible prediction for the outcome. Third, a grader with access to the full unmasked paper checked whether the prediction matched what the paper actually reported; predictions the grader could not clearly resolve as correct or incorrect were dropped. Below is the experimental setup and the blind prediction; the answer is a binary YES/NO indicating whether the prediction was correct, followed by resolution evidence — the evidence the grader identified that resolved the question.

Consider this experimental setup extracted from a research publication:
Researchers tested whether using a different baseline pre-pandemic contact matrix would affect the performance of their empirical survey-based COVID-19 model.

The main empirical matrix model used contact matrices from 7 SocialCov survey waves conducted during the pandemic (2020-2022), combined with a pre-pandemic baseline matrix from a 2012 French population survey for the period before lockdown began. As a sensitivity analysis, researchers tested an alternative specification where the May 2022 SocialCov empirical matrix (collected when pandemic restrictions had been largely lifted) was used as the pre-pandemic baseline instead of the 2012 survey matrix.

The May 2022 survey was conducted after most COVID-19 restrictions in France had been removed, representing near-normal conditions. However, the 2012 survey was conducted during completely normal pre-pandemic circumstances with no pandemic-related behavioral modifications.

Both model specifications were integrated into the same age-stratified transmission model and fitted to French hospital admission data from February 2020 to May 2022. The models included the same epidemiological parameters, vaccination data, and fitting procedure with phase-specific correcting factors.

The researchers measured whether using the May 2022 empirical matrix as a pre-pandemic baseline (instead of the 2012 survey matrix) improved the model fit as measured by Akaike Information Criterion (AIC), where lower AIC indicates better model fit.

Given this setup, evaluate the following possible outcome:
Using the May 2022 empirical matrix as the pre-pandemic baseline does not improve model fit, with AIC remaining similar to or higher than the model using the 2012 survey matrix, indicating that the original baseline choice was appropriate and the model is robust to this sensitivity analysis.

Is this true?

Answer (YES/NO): YES